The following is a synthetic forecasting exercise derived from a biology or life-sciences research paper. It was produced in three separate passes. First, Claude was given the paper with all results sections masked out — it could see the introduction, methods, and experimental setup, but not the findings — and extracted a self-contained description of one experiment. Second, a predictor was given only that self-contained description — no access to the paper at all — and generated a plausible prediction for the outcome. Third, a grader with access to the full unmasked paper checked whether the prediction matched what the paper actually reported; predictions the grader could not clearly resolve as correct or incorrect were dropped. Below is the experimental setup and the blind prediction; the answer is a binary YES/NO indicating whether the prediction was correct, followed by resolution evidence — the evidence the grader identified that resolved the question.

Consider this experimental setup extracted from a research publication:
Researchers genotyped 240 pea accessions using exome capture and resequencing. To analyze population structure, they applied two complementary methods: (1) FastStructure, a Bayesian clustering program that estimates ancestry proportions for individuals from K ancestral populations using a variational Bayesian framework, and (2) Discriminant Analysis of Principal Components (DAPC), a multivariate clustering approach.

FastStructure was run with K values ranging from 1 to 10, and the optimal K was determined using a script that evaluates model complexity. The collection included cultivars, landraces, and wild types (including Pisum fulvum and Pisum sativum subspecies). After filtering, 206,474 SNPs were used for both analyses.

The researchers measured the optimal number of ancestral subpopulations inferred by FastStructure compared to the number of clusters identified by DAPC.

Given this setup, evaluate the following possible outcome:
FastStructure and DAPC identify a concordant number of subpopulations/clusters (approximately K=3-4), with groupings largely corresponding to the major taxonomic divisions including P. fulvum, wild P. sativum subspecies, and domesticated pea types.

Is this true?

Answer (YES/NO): NO